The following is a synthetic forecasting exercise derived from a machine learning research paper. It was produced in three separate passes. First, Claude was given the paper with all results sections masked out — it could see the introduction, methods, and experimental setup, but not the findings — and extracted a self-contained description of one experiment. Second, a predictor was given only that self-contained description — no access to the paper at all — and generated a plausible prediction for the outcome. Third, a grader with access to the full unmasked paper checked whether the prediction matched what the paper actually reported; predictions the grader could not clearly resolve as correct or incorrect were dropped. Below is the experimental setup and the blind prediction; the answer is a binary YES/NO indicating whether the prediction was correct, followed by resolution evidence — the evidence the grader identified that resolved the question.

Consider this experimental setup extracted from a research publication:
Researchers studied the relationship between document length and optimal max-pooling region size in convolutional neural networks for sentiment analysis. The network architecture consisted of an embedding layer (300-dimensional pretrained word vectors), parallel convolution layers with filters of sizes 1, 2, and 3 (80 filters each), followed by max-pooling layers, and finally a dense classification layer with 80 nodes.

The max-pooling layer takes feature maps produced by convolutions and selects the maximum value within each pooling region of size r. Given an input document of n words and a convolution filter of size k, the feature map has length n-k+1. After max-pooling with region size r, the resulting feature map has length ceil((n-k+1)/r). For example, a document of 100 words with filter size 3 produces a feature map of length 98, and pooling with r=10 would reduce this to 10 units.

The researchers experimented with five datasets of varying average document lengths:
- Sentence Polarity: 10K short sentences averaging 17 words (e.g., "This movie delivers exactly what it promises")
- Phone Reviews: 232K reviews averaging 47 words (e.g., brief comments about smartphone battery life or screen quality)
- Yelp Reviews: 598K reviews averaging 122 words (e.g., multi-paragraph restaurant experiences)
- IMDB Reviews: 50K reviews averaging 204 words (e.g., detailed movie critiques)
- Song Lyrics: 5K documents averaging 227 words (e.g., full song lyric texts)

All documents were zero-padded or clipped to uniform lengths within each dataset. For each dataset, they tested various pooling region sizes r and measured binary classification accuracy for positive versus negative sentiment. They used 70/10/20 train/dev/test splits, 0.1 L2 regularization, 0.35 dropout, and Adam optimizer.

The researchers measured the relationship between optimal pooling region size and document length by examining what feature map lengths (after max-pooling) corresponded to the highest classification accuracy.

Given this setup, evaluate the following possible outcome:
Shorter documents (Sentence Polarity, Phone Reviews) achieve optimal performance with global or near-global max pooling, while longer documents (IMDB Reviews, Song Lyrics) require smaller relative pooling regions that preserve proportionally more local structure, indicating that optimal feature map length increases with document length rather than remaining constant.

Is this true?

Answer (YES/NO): NO